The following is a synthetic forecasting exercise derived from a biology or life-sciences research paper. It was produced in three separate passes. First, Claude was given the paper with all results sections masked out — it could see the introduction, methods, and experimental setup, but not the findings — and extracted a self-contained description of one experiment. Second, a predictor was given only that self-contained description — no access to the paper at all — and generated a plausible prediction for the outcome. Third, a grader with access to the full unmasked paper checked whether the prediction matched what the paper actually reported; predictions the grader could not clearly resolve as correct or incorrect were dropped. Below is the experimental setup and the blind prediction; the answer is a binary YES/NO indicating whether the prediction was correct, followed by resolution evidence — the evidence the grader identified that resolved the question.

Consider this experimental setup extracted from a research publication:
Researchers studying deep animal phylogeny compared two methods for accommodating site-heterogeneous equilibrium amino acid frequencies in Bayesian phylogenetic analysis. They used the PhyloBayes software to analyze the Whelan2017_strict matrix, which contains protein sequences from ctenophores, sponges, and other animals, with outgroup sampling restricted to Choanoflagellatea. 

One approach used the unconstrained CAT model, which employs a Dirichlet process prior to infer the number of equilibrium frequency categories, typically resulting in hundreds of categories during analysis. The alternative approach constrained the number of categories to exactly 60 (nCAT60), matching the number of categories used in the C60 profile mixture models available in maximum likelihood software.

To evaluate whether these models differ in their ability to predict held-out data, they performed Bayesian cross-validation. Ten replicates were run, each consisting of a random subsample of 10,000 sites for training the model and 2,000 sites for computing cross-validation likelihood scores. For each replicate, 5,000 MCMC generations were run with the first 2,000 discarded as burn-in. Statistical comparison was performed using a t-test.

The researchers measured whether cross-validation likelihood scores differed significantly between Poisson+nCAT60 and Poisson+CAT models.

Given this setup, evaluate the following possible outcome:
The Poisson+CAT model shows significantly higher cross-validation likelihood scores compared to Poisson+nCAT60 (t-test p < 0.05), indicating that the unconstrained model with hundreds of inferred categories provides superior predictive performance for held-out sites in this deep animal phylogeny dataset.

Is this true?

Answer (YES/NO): NO